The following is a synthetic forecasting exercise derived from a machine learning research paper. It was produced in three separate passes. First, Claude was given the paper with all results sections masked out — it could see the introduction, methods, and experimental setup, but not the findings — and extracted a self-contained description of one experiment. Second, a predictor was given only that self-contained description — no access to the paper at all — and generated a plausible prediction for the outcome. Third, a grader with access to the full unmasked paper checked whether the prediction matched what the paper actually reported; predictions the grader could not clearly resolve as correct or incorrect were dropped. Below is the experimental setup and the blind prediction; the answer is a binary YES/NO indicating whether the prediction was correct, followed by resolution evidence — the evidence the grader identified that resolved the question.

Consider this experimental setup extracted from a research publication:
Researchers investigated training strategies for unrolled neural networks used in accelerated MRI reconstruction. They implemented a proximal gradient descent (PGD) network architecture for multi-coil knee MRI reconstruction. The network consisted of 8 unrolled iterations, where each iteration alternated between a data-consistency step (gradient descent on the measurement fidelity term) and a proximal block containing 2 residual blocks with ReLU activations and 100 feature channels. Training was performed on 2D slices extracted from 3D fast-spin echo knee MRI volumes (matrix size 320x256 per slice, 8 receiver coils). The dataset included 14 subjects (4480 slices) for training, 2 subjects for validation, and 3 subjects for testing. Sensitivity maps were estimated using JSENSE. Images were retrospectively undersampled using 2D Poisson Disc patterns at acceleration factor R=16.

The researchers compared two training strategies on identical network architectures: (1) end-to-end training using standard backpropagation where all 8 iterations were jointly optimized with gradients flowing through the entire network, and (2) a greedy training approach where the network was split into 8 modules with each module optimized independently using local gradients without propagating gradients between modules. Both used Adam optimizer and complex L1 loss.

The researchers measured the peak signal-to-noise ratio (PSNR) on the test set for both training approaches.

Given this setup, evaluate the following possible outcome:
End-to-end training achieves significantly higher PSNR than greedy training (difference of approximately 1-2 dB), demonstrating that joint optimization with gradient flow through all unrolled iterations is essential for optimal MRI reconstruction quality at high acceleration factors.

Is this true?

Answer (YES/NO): NO